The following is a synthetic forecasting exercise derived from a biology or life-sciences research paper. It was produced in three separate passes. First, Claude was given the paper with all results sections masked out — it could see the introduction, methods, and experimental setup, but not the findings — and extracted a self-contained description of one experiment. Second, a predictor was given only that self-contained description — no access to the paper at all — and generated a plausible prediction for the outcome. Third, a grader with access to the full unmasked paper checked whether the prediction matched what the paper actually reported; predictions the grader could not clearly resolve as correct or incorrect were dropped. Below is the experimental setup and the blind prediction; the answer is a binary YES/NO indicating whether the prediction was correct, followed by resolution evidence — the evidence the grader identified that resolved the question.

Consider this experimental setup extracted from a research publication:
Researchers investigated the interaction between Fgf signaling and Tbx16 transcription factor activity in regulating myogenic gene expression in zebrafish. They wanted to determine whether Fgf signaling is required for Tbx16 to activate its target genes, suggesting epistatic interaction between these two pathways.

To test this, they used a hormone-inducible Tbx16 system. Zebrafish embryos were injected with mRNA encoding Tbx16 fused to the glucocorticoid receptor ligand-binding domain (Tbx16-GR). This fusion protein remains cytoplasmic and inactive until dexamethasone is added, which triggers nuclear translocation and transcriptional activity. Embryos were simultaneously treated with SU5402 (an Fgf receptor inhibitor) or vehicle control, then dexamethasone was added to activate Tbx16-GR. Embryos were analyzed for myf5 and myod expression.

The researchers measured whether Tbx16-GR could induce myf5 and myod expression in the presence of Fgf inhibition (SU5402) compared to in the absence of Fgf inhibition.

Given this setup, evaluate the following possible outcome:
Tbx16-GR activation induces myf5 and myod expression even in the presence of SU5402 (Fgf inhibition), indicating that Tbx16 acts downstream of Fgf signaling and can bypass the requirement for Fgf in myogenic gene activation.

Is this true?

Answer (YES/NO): NO